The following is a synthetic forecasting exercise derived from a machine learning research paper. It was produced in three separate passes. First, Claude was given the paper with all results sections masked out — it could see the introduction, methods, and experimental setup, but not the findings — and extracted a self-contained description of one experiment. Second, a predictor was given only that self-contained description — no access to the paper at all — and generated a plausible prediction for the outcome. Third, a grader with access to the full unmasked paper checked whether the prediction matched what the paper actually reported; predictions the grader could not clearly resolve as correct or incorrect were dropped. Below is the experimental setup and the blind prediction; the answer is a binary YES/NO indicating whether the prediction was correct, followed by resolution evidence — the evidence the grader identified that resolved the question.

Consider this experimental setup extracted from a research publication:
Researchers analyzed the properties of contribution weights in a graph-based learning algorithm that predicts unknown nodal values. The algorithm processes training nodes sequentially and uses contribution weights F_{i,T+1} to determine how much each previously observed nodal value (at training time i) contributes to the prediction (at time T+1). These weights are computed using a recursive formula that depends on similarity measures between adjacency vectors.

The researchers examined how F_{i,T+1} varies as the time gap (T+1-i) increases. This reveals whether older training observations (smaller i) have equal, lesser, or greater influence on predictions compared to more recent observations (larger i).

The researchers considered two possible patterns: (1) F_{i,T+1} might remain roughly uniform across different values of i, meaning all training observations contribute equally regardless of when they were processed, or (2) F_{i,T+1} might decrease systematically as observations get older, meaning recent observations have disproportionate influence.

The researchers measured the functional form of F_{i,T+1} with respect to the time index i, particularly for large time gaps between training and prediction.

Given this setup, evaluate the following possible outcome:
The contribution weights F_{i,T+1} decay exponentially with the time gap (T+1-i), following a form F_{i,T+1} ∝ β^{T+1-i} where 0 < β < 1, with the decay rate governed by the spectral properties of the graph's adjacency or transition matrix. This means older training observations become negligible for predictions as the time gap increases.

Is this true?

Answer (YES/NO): NO